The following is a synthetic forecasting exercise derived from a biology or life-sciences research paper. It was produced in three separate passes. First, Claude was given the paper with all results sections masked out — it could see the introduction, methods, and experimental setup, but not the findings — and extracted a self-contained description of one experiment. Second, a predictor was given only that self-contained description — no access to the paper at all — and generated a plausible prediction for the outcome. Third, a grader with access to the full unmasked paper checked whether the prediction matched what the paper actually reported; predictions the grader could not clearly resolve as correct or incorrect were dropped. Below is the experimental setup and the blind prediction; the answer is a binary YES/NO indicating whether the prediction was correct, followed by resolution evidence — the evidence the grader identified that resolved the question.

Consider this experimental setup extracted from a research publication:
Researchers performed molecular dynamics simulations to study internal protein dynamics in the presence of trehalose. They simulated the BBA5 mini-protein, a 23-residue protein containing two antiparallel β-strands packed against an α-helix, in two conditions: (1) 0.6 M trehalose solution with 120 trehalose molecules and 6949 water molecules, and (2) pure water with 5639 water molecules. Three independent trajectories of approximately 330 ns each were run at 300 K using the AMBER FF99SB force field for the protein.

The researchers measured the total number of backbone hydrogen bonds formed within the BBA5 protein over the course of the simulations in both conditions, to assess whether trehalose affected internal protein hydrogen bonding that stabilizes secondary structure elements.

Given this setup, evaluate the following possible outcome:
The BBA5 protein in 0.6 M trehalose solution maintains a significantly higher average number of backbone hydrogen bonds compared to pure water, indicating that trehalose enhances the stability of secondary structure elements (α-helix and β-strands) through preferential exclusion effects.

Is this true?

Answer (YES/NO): NO